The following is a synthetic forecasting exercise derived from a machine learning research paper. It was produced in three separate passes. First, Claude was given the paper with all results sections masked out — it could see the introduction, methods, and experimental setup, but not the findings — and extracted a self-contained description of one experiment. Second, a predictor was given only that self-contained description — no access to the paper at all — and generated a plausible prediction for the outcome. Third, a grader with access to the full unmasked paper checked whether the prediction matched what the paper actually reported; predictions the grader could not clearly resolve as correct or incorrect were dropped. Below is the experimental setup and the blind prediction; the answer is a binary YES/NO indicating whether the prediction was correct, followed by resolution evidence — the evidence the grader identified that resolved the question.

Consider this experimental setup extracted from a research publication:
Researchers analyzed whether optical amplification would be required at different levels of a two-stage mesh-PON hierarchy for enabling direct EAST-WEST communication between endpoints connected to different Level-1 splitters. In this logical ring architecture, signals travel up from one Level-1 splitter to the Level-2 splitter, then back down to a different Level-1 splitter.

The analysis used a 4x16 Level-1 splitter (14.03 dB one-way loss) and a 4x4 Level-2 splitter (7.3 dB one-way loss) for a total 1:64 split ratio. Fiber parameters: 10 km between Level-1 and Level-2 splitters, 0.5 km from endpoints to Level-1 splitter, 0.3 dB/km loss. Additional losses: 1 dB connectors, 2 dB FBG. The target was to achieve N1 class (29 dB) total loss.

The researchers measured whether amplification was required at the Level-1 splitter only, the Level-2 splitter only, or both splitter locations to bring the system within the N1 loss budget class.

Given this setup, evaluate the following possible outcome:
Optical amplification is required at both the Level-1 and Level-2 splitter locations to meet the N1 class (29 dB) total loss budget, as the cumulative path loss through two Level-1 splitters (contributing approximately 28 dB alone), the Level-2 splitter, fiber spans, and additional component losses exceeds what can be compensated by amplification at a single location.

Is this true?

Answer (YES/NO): NO